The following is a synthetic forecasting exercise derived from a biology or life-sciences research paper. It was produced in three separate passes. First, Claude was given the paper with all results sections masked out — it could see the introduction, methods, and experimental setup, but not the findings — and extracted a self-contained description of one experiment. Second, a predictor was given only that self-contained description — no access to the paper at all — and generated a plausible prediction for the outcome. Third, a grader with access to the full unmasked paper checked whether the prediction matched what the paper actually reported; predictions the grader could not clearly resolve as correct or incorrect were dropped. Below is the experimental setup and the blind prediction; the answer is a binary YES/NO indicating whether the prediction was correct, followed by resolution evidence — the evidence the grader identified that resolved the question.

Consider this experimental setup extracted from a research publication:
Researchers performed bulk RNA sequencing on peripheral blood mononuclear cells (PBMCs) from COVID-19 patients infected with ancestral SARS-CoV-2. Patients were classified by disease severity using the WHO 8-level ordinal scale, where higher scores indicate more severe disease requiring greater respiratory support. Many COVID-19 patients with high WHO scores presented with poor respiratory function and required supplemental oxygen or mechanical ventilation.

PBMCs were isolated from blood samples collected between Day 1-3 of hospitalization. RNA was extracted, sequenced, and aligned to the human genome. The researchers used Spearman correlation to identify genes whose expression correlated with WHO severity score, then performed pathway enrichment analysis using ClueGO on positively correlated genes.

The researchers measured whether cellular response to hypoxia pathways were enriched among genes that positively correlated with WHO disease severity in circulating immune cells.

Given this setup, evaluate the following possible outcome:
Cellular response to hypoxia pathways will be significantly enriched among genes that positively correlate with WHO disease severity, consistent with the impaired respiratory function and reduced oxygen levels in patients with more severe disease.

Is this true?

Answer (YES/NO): NO